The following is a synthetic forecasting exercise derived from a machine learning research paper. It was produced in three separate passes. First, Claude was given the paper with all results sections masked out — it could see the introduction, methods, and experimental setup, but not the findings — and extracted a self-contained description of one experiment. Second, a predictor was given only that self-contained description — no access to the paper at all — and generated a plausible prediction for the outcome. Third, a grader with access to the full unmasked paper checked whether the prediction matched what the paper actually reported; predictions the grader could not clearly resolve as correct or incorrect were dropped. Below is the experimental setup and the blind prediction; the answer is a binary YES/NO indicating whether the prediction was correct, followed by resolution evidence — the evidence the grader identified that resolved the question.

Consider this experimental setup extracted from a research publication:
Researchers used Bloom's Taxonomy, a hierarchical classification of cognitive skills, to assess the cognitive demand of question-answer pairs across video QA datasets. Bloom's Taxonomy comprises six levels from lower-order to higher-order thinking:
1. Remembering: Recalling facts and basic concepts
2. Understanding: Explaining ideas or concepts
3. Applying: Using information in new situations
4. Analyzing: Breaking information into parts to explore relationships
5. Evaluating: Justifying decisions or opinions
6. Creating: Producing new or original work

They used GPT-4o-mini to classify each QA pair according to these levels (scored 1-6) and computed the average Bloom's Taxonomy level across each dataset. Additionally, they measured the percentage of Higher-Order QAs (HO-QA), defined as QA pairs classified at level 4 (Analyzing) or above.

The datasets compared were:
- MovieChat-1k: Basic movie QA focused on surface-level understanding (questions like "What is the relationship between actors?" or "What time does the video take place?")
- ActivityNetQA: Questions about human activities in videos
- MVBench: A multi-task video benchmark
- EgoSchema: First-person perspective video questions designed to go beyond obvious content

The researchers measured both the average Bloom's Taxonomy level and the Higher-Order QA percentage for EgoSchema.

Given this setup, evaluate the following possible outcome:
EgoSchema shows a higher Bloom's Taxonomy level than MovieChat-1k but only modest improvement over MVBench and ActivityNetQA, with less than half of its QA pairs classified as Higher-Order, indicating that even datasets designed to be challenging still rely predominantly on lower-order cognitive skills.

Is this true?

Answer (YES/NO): NO